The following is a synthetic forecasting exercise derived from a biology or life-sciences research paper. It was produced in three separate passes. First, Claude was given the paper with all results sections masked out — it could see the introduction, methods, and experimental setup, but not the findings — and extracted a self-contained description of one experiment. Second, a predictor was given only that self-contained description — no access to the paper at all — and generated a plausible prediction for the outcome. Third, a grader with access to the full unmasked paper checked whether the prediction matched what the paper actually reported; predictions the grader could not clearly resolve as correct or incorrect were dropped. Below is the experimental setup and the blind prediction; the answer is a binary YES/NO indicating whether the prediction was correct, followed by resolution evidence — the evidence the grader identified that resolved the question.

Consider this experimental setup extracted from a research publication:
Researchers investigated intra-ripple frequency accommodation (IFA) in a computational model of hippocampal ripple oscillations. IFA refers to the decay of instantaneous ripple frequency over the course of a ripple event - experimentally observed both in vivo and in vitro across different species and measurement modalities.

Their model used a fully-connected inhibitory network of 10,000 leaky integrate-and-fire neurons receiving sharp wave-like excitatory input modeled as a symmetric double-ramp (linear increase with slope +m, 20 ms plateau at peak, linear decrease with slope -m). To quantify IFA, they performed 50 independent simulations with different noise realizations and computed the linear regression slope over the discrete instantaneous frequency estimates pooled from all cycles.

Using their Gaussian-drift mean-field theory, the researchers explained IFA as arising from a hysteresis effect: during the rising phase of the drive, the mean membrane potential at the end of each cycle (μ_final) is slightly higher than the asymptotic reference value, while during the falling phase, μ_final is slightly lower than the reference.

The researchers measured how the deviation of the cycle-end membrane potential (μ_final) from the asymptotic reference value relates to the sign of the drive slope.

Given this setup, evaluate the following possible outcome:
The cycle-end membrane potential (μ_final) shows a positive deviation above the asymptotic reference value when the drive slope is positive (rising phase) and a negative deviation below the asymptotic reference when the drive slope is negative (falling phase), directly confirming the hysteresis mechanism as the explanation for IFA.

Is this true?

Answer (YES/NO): YES